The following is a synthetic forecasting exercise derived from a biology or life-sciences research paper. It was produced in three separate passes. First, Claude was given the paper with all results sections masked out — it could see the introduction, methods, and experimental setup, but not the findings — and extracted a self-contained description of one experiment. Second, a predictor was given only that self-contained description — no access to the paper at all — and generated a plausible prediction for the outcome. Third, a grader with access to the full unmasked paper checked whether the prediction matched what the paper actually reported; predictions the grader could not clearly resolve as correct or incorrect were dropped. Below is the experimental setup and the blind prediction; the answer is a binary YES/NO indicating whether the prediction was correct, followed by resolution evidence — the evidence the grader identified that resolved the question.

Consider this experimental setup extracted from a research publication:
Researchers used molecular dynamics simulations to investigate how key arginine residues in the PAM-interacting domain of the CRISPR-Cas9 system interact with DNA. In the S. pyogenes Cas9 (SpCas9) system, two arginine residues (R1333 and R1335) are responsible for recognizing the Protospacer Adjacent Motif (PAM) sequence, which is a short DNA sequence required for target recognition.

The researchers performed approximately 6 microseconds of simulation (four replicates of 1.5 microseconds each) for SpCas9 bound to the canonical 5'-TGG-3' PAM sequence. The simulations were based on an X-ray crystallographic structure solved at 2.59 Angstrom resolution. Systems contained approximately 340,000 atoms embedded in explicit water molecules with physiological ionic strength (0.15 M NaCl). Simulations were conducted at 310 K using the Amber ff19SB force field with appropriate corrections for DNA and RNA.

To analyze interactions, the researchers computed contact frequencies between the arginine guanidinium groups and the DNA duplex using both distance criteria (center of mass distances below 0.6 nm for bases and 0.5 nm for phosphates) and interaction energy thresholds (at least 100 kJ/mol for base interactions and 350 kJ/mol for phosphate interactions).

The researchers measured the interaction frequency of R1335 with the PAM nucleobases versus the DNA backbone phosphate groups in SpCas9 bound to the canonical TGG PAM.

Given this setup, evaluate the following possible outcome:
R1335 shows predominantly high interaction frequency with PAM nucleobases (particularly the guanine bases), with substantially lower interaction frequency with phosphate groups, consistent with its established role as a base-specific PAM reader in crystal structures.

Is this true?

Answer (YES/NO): YES